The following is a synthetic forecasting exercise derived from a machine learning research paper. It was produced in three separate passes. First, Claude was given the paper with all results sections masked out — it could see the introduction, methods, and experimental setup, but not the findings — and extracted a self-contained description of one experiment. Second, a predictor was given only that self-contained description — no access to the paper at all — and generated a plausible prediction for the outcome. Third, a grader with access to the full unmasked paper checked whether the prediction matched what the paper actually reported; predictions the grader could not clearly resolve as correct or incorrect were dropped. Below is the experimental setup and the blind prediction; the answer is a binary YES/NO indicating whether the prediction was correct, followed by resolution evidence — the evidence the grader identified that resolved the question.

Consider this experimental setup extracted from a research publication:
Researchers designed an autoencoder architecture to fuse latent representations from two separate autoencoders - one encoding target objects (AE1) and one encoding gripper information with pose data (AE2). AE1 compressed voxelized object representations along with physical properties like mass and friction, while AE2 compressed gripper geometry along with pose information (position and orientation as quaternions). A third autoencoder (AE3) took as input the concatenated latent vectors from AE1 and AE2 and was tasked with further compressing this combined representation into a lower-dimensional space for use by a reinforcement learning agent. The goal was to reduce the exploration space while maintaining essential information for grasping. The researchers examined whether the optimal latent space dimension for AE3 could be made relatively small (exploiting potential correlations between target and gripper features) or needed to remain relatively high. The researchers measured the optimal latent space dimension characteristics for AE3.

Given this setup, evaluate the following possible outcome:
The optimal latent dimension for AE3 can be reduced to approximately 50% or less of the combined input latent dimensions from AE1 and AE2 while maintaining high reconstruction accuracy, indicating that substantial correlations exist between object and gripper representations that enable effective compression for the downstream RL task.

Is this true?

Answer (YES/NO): NO